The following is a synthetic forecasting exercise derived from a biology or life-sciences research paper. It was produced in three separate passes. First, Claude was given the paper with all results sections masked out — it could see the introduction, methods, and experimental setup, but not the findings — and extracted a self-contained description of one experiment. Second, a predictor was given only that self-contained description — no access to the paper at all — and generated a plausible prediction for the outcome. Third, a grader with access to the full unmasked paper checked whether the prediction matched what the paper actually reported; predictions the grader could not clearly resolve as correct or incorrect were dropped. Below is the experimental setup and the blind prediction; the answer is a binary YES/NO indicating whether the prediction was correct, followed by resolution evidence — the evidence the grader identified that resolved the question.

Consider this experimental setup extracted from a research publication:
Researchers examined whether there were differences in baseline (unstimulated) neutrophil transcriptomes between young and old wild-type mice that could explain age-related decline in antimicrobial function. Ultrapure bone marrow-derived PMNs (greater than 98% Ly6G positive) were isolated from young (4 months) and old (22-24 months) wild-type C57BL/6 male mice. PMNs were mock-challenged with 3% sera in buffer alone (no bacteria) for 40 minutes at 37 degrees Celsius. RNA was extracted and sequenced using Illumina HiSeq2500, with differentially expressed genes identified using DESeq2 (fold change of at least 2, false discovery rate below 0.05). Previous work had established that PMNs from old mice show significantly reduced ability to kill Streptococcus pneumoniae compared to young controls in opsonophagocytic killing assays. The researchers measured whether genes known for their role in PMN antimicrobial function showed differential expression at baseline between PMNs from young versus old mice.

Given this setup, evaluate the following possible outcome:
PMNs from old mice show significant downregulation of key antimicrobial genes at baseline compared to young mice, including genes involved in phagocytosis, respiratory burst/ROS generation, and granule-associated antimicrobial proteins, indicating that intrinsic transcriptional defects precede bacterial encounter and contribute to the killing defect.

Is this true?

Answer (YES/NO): NO